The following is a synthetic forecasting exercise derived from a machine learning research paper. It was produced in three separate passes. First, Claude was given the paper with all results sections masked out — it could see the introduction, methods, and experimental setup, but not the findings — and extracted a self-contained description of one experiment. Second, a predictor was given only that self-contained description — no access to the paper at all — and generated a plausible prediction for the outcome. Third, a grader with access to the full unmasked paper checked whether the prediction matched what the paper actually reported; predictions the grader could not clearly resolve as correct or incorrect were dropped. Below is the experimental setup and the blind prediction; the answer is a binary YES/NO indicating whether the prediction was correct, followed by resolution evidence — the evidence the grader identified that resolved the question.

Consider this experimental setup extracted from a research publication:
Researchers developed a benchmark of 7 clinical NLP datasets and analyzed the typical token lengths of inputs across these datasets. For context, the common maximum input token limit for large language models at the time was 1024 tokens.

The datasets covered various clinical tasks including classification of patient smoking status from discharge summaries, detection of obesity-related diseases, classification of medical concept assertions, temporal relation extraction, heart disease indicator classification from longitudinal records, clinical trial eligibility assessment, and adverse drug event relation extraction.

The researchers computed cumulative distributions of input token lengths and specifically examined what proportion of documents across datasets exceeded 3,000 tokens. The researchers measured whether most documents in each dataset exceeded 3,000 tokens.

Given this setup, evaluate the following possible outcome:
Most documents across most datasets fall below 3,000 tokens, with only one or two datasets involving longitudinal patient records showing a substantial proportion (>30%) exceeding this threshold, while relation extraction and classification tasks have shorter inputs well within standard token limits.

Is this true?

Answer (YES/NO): NO